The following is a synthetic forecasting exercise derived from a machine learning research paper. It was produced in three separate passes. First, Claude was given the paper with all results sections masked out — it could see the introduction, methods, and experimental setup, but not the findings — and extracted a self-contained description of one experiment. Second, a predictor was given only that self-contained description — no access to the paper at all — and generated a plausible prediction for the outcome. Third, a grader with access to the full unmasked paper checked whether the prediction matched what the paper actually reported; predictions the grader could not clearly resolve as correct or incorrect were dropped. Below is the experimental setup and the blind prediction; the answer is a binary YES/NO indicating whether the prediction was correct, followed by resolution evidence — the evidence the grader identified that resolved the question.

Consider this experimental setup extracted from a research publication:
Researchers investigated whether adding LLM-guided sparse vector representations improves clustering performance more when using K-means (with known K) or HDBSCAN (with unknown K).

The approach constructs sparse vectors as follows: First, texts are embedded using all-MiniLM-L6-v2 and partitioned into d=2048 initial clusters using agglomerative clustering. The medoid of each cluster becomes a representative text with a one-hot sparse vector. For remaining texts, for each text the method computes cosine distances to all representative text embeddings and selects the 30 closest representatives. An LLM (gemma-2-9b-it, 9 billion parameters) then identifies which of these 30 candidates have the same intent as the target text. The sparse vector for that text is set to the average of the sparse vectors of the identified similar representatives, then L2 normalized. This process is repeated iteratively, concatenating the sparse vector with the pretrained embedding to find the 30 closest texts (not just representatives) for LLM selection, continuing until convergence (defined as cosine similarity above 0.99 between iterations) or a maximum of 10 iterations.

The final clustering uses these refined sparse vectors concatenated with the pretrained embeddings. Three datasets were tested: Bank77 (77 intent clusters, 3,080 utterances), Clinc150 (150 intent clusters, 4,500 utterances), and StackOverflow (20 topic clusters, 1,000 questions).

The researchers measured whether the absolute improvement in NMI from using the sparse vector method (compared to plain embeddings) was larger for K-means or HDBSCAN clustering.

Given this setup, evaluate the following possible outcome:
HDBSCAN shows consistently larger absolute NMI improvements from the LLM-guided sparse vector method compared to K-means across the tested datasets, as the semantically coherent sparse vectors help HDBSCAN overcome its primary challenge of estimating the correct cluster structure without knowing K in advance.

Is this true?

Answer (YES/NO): YES